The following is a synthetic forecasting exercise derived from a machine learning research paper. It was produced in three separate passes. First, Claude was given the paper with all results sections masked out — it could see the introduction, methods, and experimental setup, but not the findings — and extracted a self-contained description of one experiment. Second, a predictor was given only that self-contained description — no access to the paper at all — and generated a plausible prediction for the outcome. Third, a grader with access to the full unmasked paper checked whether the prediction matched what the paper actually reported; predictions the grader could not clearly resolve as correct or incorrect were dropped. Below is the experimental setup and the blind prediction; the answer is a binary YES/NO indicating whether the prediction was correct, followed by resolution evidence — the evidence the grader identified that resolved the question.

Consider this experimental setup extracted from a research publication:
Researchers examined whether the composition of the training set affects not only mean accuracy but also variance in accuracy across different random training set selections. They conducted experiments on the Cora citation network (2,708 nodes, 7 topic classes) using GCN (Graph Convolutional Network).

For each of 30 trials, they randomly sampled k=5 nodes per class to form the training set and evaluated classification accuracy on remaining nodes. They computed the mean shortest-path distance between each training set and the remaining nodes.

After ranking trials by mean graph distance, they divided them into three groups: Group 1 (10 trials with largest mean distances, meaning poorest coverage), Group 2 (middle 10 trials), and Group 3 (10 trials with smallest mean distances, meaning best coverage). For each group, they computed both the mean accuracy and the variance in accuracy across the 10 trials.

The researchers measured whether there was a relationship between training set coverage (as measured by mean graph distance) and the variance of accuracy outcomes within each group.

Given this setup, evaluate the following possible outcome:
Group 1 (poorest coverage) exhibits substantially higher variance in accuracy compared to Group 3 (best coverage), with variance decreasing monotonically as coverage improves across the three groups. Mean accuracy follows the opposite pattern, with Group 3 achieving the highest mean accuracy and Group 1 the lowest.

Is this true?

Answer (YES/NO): YES